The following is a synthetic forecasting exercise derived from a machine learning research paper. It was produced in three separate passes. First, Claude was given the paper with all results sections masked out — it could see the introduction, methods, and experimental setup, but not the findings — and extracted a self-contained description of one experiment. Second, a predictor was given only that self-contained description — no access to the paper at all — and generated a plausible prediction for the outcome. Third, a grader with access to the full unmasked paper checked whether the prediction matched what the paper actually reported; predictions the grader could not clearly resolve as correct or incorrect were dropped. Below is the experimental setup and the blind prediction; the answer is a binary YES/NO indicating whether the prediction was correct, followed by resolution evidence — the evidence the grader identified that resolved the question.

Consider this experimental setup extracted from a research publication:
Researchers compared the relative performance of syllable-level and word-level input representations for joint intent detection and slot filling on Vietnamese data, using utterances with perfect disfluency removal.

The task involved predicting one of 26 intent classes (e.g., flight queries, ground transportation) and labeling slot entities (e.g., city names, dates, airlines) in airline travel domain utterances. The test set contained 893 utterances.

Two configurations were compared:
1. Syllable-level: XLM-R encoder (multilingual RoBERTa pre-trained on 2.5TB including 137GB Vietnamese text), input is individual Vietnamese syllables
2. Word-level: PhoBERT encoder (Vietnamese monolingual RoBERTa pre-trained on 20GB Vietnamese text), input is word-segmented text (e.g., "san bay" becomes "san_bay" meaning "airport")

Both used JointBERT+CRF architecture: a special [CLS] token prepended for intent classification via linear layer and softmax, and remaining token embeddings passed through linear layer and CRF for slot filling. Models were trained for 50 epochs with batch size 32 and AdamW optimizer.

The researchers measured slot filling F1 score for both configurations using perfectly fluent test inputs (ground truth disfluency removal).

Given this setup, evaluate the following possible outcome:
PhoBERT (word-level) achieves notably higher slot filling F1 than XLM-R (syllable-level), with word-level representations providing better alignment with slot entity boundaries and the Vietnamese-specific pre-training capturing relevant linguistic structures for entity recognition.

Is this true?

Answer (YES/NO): NO